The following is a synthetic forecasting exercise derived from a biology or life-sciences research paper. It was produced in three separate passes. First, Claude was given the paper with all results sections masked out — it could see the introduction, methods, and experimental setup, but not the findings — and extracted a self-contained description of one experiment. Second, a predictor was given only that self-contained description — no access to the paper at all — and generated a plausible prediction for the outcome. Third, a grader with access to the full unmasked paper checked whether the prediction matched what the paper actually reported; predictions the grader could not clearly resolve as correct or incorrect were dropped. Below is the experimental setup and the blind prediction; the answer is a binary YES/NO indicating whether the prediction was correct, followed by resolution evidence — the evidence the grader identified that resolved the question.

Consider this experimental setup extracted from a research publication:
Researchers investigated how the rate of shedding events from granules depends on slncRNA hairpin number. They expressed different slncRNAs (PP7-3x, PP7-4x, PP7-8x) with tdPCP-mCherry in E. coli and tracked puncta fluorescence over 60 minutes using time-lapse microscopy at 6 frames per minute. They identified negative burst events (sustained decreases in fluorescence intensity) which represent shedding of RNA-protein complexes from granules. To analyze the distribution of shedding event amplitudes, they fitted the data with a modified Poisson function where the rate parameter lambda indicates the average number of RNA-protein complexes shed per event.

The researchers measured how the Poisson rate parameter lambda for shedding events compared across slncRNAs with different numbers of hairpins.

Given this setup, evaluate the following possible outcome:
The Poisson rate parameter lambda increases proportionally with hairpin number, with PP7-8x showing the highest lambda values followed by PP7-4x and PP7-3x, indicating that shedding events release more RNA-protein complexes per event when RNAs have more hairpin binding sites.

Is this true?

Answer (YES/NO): NO